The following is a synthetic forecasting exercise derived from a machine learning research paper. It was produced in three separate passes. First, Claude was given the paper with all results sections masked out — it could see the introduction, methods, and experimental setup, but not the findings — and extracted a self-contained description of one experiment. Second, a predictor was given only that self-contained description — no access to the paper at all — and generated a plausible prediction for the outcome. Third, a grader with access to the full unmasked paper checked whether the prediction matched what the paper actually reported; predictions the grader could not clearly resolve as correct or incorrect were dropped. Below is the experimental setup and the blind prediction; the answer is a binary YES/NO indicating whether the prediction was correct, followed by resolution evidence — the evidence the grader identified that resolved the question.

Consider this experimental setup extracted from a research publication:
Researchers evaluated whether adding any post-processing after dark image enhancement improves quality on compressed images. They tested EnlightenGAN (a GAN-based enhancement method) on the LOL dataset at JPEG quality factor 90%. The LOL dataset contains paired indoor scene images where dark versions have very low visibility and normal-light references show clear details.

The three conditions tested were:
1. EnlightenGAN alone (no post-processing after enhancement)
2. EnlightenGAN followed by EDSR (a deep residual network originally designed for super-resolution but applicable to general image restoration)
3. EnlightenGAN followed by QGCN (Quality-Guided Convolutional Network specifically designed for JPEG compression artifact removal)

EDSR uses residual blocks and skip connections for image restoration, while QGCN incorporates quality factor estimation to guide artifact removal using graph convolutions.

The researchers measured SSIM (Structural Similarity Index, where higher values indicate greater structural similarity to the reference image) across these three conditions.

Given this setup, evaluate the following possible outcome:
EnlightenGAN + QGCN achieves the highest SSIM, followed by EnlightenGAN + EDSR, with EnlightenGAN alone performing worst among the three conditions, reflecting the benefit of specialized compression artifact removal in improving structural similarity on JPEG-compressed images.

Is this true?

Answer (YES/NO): YES